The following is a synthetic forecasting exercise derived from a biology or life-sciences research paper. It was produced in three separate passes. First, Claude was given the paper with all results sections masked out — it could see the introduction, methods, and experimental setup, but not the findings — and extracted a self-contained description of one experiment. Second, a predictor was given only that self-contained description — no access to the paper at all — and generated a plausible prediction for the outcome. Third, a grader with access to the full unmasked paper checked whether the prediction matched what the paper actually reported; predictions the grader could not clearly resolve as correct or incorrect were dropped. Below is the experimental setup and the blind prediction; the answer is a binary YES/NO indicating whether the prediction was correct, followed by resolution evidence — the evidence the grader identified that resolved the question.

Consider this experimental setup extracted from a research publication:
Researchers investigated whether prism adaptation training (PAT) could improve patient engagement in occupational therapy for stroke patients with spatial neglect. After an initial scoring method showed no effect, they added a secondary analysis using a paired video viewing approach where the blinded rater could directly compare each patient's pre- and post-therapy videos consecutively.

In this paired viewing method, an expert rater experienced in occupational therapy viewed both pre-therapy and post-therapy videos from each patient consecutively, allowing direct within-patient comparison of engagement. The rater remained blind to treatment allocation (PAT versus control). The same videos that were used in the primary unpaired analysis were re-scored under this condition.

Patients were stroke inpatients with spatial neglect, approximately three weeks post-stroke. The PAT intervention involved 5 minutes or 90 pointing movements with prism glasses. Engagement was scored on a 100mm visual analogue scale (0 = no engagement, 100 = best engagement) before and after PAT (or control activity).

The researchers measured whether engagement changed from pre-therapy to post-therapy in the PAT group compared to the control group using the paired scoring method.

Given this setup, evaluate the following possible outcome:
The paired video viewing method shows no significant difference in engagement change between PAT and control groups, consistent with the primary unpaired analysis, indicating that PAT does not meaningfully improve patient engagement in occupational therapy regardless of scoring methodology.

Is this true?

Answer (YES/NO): YES